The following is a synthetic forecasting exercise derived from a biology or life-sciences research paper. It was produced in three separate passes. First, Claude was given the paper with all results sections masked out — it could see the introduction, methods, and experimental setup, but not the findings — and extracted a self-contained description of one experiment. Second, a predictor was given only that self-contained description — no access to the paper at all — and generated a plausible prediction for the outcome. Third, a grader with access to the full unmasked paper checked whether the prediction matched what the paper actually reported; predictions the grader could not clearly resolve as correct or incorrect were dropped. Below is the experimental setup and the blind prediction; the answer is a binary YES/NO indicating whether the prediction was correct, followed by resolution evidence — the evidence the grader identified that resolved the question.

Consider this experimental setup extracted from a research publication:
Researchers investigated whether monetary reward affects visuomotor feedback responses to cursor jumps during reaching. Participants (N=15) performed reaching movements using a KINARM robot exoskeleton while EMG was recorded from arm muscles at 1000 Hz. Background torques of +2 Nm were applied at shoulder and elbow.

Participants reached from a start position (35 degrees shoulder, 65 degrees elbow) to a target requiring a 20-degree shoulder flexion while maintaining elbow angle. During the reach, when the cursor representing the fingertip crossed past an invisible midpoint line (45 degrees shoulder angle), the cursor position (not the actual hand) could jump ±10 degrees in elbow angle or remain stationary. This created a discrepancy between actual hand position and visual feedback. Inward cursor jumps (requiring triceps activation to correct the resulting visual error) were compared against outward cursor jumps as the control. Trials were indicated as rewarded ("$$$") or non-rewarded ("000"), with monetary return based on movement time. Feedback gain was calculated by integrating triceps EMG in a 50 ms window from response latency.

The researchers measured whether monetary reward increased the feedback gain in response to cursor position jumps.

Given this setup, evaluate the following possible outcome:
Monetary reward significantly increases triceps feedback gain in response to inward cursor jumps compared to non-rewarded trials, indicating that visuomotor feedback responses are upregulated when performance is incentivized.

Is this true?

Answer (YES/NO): NO